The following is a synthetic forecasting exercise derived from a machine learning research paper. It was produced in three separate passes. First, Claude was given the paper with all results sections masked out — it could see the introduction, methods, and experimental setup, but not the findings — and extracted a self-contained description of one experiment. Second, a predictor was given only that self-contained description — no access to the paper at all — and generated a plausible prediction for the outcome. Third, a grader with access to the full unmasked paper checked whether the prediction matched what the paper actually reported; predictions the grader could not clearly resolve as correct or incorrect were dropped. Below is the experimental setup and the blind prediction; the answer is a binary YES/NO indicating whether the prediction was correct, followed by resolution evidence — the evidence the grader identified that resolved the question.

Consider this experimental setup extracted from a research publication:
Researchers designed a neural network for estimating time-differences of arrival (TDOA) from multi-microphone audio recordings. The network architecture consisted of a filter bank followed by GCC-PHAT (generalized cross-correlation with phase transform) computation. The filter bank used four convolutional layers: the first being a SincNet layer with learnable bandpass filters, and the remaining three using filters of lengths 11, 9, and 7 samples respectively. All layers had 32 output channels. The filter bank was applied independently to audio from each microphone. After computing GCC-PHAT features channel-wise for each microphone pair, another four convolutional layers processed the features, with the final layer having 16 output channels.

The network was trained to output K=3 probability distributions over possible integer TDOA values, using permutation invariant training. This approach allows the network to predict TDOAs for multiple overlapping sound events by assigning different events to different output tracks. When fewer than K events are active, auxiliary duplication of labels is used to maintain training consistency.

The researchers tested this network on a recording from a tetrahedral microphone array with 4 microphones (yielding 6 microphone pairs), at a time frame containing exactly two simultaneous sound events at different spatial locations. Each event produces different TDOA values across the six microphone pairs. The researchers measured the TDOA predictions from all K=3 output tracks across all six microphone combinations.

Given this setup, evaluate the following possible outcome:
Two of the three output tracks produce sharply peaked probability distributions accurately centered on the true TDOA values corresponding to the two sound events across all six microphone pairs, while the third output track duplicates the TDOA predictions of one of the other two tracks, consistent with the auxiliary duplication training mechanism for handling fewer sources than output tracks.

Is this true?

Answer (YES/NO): NO